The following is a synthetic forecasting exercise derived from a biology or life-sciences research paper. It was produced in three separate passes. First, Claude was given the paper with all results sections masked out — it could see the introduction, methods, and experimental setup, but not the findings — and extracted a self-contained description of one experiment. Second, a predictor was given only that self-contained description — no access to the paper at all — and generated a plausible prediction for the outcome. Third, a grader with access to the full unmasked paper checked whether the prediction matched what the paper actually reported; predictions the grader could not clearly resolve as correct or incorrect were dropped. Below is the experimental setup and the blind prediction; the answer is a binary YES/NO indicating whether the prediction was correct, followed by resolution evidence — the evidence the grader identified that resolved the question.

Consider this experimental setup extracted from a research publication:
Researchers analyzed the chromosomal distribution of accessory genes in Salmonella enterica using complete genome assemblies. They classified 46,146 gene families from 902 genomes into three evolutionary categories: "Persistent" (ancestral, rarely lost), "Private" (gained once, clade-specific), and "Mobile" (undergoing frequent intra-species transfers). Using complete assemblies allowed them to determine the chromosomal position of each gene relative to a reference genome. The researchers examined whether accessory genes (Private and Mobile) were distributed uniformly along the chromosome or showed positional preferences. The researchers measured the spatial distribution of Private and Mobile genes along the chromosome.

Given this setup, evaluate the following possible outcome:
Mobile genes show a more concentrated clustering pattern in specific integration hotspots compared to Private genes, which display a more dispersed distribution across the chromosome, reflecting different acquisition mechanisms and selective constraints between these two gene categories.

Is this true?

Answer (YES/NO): NO